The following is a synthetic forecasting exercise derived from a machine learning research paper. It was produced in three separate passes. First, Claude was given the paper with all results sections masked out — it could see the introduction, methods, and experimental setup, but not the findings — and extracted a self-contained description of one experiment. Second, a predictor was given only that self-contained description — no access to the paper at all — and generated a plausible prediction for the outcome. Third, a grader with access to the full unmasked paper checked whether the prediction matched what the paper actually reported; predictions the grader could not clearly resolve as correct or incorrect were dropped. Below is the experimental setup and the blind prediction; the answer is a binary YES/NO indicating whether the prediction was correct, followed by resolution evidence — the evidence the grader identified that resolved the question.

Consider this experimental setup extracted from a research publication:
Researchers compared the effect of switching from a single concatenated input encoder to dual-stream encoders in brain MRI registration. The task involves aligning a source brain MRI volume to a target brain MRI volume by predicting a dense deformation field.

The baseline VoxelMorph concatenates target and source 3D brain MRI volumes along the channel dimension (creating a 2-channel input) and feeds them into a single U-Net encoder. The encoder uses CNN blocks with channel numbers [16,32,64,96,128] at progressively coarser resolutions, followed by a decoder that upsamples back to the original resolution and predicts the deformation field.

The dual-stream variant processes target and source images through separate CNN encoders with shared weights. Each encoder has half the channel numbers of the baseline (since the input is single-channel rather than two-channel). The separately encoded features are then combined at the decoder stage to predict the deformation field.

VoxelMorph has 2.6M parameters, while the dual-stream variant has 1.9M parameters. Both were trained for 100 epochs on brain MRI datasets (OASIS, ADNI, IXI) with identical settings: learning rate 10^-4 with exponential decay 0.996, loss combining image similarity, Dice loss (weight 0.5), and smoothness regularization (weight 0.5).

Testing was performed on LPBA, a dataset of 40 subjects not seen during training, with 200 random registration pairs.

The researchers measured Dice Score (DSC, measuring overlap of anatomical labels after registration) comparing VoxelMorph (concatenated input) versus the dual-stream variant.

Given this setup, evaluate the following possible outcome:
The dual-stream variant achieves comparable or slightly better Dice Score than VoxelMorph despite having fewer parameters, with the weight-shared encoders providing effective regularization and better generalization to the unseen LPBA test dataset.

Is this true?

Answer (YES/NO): NO